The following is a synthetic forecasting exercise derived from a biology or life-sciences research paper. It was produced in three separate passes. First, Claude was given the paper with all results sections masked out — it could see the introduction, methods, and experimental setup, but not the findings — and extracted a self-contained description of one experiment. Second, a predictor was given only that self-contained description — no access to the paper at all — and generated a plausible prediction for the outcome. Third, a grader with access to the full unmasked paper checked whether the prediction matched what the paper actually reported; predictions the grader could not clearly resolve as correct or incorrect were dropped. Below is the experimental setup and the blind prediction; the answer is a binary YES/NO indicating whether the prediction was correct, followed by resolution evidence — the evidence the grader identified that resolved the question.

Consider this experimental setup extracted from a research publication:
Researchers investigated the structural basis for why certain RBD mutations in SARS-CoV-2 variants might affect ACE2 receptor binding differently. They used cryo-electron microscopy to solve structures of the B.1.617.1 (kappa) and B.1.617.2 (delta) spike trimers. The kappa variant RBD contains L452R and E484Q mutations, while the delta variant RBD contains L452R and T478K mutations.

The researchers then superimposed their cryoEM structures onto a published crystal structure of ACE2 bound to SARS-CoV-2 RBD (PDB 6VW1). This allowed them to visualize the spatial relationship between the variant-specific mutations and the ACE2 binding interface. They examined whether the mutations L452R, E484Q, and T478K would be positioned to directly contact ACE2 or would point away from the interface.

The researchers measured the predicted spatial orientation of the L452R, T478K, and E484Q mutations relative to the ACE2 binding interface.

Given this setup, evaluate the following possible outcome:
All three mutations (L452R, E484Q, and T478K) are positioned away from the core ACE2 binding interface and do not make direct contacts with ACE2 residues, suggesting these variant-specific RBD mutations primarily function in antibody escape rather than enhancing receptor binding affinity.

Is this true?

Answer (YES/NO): NO